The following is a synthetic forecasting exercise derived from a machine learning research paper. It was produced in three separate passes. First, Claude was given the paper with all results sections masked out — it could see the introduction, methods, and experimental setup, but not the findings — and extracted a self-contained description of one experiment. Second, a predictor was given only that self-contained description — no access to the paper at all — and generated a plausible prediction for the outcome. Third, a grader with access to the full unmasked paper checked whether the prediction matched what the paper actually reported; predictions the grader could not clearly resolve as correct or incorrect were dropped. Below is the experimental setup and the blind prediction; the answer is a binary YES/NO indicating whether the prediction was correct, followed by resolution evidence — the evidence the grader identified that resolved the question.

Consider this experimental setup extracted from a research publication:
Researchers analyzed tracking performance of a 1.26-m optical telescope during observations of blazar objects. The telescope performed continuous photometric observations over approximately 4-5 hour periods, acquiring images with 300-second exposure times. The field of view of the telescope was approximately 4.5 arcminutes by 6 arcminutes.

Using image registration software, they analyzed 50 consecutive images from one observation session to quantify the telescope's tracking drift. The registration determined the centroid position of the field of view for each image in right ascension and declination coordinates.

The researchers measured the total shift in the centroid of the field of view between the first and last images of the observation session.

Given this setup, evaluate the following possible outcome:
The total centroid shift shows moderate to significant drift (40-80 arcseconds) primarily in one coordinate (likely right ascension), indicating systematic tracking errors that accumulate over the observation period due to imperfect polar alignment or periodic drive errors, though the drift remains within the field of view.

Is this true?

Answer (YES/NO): NO